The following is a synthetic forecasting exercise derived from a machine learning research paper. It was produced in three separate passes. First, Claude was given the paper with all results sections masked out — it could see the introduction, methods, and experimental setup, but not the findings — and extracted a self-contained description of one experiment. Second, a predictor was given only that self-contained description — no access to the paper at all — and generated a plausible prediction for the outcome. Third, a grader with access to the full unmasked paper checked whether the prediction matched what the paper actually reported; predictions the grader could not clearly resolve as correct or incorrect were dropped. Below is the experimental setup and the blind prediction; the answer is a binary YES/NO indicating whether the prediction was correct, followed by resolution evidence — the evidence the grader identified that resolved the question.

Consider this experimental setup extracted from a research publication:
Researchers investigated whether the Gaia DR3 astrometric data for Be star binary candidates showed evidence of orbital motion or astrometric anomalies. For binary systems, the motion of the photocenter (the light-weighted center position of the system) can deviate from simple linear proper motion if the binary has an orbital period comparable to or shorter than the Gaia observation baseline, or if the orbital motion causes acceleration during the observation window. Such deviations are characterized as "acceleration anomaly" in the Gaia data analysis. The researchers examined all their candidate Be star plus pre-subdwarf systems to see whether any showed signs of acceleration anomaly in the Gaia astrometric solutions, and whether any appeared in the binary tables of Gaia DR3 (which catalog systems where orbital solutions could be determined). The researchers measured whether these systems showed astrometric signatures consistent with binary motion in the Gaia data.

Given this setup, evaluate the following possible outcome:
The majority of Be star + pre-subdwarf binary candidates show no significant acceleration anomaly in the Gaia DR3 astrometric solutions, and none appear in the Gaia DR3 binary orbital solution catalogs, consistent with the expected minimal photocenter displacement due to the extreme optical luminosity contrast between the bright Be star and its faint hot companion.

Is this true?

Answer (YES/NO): NO